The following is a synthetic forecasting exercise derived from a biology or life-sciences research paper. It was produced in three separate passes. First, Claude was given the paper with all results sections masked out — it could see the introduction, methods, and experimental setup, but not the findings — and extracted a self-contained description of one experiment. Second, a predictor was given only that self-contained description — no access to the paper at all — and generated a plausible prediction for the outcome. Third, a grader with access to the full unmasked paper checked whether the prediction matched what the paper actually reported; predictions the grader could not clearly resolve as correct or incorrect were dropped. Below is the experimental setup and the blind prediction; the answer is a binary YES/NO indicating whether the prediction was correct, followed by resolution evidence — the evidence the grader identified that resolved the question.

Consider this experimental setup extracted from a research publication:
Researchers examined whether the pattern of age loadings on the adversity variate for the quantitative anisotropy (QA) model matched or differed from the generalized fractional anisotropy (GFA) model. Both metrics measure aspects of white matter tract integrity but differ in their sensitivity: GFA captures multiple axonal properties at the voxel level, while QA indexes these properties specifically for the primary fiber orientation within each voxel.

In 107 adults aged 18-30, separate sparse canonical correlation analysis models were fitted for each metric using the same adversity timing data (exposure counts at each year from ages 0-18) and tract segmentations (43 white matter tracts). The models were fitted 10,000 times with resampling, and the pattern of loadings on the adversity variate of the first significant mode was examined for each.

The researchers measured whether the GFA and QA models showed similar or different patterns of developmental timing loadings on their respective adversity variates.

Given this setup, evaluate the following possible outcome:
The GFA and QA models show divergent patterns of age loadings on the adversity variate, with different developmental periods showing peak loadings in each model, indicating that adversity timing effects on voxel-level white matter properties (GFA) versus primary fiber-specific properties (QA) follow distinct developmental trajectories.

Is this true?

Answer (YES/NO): NO